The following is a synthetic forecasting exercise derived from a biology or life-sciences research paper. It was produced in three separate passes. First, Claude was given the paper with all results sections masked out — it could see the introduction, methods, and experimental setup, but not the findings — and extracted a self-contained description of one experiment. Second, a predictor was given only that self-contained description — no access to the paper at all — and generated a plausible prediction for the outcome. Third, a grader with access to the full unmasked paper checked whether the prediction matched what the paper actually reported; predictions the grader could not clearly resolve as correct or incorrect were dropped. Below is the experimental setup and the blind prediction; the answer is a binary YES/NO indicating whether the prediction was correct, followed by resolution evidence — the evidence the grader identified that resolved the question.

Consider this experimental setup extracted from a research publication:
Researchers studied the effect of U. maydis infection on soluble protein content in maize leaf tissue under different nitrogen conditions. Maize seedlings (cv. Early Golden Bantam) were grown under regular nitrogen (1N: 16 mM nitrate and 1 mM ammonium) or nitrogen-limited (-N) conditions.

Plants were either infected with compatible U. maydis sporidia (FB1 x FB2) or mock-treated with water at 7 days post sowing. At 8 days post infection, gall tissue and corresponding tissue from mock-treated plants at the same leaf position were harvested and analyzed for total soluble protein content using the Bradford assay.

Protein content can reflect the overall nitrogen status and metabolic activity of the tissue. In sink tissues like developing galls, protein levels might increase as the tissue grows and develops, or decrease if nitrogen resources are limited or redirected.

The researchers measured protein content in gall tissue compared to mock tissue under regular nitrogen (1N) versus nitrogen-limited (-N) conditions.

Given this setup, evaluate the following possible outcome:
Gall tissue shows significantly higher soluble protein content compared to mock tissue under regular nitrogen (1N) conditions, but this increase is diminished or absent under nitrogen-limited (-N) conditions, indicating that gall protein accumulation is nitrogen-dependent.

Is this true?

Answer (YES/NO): NO